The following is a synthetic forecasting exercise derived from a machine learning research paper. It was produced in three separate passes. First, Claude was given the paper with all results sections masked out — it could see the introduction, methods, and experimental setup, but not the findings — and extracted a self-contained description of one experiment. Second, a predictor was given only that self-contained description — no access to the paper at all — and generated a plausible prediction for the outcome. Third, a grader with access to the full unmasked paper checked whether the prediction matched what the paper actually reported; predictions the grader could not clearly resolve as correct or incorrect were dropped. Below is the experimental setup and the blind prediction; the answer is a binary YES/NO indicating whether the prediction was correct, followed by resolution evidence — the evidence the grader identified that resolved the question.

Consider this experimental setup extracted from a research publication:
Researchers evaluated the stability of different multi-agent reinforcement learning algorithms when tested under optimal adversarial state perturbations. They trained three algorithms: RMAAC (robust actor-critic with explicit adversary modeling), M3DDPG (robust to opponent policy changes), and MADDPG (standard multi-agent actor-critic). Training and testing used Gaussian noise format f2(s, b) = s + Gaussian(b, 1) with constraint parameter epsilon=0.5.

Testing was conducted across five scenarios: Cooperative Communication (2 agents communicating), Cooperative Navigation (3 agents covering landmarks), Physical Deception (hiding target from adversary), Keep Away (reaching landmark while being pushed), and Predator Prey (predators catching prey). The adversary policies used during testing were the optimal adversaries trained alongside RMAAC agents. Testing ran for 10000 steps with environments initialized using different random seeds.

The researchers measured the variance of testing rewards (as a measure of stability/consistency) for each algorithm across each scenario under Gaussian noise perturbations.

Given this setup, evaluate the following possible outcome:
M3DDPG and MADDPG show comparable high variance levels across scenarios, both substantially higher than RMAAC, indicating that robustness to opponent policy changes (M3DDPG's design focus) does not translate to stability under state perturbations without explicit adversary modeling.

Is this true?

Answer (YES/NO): NO